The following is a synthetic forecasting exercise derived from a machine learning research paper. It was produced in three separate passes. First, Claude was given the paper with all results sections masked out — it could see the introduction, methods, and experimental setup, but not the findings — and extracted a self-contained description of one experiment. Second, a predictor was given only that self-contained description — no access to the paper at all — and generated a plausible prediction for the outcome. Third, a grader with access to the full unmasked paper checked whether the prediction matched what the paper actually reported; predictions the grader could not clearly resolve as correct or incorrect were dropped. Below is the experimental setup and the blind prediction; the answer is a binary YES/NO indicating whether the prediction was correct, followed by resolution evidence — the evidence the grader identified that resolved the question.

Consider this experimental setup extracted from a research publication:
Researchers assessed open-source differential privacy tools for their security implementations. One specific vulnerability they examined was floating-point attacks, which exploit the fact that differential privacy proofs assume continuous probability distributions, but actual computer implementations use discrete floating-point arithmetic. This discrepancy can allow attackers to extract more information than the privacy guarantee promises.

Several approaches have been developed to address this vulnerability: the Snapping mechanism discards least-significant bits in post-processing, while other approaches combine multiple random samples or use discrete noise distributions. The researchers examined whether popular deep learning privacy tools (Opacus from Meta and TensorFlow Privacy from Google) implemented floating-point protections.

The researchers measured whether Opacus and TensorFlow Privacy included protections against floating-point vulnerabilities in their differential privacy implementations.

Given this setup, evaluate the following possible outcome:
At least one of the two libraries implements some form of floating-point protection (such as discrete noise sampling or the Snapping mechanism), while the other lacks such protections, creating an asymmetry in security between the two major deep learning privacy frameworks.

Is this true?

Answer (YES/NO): NO